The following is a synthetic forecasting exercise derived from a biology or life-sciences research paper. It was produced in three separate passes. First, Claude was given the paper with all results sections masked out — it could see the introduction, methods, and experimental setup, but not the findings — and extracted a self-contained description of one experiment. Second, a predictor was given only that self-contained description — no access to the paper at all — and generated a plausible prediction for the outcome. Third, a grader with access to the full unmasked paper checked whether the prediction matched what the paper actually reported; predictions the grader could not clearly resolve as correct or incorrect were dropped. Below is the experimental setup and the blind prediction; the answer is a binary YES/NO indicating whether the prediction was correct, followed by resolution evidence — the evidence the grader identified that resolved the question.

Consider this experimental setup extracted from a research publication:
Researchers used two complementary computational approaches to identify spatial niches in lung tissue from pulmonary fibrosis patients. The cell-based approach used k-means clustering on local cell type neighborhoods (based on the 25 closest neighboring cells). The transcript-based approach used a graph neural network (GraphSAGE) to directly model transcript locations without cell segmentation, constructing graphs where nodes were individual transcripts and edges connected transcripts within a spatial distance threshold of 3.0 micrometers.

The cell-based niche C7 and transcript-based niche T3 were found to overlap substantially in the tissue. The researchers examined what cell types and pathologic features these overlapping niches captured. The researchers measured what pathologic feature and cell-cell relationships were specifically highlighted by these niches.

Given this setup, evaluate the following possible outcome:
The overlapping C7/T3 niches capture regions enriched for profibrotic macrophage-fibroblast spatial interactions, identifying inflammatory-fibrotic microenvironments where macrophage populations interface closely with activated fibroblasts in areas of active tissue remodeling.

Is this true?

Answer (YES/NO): NO